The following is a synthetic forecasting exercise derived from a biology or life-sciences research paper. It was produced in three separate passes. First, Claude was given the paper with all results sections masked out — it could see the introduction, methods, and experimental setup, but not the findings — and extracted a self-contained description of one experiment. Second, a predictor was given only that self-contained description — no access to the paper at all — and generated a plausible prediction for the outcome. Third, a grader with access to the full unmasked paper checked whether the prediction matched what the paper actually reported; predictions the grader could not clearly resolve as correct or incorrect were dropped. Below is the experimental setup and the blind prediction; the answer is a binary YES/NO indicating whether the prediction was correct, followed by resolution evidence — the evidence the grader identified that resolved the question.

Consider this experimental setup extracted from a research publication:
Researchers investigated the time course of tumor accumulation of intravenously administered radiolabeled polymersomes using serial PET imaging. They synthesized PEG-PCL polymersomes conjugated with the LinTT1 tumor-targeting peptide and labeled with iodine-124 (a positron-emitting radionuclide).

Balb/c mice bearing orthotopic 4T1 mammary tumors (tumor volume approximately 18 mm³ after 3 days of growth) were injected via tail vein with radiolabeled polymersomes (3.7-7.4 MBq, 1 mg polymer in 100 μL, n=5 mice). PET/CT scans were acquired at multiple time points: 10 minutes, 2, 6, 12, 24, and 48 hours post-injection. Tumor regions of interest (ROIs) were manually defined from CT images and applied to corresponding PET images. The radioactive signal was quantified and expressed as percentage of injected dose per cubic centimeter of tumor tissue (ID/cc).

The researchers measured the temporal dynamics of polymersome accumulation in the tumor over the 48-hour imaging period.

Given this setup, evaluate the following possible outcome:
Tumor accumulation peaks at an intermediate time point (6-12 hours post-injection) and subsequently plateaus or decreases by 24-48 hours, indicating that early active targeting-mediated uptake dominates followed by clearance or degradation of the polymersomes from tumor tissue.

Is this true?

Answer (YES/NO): NO